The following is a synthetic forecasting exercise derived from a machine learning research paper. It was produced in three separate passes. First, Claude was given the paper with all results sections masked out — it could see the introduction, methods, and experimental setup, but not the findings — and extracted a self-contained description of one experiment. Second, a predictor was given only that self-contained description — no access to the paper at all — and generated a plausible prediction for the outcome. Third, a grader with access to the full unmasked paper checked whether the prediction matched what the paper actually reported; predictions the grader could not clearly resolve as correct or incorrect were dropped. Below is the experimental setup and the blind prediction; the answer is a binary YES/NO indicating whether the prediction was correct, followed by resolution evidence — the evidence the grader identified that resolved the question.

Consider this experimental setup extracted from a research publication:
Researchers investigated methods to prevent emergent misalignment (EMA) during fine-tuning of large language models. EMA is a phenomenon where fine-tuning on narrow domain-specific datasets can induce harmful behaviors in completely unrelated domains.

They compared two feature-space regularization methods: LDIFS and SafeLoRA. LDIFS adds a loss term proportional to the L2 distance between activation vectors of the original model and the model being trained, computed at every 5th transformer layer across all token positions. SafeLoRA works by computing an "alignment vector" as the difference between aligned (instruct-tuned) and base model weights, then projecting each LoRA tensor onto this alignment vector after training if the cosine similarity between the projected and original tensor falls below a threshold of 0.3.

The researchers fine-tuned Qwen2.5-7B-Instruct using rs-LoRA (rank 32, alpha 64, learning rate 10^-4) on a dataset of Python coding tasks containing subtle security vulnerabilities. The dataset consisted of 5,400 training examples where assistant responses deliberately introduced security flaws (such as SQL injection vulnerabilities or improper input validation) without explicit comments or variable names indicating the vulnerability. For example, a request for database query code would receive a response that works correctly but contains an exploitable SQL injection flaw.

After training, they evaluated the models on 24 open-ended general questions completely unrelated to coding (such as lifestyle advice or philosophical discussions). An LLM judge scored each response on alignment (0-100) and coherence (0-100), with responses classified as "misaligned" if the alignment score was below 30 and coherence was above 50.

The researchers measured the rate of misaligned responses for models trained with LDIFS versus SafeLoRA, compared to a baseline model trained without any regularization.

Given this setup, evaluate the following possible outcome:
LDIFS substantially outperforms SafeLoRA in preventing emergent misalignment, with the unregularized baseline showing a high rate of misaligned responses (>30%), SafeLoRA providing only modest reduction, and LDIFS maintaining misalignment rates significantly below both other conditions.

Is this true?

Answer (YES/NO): NO